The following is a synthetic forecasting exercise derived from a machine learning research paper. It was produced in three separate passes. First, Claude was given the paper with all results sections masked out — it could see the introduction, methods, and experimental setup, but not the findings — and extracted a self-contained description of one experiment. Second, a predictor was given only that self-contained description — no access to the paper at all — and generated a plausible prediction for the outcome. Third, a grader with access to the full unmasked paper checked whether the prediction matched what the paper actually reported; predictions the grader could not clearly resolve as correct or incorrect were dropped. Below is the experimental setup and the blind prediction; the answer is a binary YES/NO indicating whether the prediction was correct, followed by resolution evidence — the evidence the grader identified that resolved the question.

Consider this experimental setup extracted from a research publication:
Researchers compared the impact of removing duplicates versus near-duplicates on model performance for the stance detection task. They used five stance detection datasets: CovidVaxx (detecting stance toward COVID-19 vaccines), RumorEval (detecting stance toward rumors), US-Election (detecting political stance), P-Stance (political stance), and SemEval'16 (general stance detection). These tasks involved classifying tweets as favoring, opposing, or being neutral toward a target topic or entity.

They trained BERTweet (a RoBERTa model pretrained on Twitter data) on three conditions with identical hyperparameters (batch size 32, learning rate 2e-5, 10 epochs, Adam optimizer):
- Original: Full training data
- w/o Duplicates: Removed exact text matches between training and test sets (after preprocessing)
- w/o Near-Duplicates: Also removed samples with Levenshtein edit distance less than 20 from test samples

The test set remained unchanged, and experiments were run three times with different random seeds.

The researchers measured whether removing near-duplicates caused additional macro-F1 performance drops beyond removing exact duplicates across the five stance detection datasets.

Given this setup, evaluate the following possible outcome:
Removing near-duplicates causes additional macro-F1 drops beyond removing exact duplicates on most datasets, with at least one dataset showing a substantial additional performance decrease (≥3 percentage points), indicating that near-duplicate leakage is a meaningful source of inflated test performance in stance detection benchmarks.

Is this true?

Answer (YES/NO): NO